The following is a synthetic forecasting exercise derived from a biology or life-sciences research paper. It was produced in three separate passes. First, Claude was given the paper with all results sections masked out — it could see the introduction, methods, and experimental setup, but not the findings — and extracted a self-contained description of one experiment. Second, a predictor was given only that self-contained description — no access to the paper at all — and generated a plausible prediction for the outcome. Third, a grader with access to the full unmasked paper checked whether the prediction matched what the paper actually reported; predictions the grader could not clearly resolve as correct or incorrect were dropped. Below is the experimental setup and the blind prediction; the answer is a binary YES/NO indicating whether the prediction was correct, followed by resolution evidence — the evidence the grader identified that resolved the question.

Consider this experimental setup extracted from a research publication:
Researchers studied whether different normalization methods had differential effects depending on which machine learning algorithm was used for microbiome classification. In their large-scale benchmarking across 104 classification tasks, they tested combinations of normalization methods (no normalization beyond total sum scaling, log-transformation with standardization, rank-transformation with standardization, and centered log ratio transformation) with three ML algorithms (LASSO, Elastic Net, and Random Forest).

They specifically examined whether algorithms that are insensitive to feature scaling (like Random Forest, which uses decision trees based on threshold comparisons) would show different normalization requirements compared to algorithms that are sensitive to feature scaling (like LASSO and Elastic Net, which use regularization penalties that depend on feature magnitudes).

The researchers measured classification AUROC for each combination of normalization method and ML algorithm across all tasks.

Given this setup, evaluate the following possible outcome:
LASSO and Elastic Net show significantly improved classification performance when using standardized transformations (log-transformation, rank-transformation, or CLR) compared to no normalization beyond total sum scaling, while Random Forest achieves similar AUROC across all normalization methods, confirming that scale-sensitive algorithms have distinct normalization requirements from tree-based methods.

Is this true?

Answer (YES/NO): YES